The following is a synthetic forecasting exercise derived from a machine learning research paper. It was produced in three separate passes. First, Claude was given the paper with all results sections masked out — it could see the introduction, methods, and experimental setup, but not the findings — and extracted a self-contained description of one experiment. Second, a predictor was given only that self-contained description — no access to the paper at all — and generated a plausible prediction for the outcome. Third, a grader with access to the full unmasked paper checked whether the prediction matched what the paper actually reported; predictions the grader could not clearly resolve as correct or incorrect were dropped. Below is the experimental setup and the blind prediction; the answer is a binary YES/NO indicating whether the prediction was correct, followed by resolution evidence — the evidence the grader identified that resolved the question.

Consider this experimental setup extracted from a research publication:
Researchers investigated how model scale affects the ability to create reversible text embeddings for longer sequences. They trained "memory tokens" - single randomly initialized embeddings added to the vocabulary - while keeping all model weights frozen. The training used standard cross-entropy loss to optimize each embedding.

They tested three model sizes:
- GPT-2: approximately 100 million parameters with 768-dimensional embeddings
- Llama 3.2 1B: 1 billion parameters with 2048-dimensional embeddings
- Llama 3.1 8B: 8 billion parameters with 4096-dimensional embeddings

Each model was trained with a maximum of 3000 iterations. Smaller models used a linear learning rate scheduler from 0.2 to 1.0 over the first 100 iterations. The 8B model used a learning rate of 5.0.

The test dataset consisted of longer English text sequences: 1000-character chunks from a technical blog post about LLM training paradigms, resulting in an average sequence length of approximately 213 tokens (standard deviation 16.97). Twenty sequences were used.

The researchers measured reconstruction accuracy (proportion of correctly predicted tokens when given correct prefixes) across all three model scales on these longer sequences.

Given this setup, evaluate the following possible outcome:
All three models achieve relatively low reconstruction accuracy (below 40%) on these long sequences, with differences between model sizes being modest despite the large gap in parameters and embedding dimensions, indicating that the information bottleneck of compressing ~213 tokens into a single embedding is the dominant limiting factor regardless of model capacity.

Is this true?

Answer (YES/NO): NO